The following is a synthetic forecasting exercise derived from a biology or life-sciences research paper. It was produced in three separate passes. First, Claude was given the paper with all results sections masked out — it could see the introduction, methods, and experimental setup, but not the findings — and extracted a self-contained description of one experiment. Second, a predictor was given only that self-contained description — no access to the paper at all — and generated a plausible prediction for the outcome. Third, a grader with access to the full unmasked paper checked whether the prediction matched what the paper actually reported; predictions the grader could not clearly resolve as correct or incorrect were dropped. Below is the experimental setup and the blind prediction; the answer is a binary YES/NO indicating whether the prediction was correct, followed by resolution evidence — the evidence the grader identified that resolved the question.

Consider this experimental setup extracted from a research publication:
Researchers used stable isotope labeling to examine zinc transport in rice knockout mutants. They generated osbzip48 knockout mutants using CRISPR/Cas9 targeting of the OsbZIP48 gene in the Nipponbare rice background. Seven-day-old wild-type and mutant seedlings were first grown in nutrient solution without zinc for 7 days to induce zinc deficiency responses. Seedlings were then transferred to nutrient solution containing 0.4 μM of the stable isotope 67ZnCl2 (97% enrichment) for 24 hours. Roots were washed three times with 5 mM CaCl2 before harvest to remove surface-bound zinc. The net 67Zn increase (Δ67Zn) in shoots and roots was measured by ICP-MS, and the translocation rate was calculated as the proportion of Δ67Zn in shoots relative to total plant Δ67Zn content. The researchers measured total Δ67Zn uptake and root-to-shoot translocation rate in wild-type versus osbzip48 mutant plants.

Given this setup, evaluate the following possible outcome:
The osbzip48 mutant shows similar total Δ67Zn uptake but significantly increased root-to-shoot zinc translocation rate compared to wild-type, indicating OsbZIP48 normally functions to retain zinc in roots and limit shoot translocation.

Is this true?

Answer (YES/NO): NO